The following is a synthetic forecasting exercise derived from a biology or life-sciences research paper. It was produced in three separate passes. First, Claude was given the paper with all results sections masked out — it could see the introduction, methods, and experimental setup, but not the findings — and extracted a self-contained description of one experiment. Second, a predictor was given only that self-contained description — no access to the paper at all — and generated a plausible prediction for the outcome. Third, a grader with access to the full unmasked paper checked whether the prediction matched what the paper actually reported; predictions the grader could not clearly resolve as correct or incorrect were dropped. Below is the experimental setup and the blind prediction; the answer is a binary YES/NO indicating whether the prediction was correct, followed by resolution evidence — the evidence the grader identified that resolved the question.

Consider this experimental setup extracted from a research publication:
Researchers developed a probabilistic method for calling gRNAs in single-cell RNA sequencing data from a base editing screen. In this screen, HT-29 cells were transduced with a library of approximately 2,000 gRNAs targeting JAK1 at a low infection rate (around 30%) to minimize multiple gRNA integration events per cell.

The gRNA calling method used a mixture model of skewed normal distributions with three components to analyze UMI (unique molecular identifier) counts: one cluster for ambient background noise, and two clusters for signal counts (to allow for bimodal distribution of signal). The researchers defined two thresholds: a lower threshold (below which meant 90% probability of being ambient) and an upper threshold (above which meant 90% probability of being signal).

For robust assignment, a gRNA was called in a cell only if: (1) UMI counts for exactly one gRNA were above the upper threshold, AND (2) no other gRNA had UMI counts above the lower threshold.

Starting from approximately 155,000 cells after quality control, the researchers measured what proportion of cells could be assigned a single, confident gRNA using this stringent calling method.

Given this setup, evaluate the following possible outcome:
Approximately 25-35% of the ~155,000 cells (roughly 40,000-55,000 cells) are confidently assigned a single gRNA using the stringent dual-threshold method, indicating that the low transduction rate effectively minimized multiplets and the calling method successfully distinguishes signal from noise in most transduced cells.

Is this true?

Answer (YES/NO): YES